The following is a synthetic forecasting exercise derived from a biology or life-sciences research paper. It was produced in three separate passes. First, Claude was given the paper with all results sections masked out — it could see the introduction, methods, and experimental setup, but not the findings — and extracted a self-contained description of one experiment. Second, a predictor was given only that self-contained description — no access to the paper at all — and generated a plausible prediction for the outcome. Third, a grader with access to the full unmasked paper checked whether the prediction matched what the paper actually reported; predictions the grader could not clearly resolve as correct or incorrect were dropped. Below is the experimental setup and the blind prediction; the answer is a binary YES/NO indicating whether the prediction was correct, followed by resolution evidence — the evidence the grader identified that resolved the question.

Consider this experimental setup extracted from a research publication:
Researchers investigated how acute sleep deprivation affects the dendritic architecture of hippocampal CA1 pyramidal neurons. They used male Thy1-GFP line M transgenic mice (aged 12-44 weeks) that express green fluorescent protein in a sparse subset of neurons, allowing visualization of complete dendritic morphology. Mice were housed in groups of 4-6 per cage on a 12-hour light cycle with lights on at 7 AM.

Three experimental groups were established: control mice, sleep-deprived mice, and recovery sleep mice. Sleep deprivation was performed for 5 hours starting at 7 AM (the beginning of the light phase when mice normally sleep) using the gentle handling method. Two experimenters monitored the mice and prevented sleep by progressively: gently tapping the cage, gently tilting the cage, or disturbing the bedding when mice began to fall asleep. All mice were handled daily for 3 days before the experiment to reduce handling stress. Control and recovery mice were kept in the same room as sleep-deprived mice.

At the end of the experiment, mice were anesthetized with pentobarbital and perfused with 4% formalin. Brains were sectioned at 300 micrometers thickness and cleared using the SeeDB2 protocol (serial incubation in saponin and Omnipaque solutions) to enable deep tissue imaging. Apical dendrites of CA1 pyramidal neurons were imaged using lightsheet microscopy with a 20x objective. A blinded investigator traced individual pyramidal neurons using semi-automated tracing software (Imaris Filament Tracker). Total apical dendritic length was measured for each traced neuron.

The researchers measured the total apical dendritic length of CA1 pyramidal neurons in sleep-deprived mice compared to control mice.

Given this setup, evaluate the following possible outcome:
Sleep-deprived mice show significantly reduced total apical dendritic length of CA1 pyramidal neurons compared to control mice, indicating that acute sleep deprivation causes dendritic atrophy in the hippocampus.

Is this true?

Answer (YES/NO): NO